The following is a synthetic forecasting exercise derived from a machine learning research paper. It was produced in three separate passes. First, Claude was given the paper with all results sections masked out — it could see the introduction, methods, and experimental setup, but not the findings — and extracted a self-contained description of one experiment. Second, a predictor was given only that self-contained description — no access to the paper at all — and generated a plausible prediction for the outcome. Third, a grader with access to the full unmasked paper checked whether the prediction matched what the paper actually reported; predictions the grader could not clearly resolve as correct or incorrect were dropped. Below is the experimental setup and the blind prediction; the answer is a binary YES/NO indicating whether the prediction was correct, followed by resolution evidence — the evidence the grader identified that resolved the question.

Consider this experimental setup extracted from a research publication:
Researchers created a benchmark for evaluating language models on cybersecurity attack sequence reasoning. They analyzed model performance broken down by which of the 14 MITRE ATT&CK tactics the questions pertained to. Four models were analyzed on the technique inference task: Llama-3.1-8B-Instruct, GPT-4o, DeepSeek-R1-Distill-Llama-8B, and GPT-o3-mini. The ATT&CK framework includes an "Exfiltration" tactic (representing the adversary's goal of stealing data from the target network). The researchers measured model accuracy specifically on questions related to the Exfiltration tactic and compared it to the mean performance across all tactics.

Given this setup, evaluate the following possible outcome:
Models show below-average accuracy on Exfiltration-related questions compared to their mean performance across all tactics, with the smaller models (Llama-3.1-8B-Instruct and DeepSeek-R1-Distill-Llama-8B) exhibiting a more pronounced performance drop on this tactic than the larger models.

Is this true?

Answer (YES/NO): NO